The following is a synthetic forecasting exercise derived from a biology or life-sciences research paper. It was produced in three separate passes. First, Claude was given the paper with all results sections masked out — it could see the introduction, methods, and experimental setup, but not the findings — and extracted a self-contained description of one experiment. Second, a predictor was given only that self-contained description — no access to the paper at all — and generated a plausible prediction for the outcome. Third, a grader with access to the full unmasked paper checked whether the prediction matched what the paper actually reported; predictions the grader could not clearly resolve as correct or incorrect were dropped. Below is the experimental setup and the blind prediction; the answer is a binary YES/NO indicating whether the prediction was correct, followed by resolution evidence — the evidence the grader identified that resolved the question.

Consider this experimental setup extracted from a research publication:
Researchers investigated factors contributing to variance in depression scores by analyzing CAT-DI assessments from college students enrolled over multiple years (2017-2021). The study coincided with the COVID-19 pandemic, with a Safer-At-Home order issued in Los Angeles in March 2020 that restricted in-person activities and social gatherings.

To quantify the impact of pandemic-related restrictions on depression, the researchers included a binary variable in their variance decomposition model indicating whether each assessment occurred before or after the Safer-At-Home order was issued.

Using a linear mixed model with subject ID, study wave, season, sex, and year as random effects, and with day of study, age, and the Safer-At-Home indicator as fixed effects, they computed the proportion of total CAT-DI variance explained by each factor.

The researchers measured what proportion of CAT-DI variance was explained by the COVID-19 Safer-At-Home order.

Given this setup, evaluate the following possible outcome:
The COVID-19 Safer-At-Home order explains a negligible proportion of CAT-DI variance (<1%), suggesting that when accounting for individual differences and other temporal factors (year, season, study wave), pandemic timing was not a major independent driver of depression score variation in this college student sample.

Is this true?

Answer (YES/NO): YES